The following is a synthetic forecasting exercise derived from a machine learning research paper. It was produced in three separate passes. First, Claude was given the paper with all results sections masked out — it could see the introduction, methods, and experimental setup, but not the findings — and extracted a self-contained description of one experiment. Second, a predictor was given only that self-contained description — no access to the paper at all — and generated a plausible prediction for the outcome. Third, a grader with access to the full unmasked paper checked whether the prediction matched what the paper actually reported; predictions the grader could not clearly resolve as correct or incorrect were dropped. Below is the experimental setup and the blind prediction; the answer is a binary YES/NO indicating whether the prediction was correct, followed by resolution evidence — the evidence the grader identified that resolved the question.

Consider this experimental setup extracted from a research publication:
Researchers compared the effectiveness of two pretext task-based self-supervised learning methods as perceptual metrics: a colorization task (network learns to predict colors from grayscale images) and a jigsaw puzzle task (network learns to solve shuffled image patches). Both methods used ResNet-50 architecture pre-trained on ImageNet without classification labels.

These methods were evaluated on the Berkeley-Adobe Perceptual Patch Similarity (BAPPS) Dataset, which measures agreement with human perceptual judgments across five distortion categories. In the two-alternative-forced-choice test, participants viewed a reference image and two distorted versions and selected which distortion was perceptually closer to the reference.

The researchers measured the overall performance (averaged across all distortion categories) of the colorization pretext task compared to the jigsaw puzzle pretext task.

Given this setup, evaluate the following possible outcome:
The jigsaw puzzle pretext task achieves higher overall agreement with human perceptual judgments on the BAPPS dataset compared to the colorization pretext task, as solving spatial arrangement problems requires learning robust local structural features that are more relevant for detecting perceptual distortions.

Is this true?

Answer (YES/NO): NO